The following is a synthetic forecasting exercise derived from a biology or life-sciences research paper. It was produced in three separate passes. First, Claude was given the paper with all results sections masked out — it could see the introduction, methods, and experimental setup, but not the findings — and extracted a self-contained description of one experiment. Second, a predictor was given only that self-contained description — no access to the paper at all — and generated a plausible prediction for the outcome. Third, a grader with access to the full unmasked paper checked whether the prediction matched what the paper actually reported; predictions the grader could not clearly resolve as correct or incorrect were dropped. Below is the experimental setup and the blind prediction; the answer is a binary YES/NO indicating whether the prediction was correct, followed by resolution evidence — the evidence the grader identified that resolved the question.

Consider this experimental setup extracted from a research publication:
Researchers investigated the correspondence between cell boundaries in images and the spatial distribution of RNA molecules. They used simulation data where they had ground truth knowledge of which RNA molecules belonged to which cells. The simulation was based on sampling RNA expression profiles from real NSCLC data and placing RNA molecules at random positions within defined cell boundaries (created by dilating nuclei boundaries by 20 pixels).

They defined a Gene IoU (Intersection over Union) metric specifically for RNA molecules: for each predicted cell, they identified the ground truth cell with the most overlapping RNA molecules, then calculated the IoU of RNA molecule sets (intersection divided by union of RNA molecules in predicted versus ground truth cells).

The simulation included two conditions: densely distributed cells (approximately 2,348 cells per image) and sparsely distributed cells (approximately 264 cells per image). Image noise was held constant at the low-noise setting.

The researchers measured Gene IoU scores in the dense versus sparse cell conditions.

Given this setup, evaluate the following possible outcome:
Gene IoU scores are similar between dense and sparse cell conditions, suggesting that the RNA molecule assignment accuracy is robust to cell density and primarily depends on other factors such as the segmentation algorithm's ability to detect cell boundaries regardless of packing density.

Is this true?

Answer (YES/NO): NO